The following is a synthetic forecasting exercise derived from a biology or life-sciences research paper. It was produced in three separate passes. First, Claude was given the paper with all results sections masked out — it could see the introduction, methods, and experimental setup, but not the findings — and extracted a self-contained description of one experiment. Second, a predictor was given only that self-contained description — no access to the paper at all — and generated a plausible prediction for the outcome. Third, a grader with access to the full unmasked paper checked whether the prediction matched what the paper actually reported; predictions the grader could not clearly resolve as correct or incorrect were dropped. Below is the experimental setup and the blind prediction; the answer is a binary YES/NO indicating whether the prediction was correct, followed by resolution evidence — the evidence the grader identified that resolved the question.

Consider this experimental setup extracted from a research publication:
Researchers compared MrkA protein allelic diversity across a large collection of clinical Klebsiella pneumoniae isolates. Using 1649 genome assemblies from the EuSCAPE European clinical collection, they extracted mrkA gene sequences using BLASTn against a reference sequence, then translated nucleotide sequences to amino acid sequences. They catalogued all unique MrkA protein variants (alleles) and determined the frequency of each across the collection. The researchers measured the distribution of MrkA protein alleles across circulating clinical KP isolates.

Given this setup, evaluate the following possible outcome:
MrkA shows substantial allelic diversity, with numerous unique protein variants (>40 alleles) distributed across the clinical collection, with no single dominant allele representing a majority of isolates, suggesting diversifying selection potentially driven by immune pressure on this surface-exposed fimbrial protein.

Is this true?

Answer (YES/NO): NO